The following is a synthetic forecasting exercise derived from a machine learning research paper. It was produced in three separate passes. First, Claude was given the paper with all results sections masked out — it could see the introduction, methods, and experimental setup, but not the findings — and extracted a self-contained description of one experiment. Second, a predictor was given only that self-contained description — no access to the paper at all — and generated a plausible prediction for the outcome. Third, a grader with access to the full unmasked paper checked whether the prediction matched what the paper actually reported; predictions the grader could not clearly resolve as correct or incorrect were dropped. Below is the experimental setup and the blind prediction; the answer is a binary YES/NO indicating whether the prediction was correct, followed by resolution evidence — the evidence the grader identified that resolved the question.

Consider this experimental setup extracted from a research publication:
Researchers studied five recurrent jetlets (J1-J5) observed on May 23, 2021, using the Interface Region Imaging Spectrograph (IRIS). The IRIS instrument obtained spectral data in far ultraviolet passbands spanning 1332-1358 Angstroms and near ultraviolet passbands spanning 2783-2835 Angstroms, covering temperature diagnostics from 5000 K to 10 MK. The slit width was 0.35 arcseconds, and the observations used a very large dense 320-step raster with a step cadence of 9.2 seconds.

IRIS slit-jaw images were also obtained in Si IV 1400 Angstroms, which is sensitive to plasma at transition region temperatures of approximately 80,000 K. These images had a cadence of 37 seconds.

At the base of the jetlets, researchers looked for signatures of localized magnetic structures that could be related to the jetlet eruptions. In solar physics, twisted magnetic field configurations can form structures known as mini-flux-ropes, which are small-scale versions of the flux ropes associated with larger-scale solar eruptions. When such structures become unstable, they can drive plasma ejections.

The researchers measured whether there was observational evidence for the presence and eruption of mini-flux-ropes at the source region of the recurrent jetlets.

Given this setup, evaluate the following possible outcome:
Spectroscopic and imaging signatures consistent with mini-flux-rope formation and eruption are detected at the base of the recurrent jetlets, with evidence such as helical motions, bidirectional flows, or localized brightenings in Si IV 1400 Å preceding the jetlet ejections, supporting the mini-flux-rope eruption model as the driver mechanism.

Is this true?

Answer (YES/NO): YES